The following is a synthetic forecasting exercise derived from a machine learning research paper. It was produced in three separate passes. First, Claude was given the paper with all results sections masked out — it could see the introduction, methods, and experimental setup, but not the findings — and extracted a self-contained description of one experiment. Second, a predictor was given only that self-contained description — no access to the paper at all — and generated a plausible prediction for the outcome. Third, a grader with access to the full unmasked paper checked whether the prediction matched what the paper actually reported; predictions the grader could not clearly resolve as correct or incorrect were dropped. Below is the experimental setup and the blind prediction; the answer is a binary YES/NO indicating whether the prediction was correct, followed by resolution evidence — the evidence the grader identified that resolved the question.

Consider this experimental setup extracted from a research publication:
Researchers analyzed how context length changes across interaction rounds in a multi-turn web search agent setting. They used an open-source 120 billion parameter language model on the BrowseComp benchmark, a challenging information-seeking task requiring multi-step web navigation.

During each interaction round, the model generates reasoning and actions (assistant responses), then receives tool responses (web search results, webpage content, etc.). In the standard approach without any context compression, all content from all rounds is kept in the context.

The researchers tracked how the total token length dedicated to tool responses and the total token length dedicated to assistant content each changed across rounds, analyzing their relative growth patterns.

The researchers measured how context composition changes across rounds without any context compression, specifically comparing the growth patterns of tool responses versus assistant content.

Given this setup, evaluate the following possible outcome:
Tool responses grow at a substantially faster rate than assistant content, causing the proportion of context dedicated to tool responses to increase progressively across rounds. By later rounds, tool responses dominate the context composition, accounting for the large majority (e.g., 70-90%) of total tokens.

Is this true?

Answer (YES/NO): YES